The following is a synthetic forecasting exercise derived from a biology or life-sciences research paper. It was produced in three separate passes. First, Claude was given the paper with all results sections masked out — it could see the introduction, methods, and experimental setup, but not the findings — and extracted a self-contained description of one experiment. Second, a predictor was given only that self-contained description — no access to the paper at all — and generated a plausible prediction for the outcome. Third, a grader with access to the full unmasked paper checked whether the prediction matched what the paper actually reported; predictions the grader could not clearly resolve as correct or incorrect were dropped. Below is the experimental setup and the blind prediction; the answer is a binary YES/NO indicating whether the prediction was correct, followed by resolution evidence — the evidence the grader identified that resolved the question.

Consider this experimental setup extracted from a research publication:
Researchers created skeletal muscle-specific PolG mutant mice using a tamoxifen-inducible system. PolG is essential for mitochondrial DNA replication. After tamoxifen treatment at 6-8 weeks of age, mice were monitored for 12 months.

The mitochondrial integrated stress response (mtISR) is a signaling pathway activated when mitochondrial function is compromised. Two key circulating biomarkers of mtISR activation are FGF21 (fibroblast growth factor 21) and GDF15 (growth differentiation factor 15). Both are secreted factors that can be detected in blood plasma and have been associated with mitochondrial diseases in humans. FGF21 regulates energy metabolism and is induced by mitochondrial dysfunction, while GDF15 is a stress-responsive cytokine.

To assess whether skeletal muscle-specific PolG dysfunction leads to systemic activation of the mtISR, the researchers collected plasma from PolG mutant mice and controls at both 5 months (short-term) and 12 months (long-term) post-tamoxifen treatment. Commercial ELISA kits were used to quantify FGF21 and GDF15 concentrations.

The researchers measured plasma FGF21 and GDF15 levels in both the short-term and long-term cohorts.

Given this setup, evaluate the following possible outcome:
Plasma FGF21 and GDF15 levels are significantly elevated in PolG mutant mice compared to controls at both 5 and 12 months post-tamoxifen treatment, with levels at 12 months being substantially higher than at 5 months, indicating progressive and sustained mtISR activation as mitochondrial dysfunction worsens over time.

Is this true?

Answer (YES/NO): NO